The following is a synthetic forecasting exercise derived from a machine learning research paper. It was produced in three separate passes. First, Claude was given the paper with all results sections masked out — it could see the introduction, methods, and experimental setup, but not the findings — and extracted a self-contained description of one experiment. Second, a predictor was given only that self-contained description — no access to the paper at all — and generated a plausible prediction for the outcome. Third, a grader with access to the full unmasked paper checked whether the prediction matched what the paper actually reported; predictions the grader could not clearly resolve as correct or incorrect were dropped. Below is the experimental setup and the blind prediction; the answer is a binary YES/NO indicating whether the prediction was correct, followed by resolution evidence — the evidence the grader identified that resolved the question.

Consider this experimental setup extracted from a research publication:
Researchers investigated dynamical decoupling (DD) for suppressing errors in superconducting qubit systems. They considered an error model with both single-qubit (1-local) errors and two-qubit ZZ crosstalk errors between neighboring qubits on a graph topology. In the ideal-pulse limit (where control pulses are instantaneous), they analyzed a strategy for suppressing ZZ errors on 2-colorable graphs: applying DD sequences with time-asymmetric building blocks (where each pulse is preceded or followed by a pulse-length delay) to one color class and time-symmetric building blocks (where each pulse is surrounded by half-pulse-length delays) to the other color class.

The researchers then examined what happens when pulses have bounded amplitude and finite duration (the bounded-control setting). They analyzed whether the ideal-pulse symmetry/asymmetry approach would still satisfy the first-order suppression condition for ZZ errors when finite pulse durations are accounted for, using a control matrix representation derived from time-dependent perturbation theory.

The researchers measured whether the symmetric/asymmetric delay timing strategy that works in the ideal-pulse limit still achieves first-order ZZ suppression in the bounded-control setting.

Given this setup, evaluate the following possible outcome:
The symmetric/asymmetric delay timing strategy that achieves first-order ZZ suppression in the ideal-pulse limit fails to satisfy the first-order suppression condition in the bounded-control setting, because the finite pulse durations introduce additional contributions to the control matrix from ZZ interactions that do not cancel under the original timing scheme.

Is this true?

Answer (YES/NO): YES